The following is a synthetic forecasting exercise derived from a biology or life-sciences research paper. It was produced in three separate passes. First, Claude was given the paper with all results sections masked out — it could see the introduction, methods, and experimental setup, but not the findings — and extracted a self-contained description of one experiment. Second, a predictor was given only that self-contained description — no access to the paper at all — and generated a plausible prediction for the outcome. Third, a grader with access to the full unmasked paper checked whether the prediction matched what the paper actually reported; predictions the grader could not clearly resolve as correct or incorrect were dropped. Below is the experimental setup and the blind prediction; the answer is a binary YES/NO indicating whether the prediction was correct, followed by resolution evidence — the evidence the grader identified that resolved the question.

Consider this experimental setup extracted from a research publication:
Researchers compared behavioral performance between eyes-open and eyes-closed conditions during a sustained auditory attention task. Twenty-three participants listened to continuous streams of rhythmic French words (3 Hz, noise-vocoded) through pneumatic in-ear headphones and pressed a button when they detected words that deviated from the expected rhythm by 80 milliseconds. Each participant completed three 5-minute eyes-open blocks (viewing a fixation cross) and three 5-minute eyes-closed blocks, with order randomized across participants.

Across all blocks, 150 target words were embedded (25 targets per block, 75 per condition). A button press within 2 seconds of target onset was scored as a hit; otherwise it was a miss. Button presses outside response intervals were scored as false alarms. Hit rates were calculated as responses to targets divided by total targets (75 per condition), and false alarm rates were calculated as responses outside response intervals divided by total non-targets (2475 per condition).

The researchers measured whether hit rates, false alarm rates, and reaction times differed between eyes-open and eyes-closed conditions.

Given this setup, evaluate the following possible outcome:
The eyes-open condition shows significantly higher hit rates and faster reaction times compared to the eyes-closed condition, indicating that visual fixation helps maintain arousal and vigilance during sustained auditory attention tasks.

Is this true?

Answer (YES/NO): NO